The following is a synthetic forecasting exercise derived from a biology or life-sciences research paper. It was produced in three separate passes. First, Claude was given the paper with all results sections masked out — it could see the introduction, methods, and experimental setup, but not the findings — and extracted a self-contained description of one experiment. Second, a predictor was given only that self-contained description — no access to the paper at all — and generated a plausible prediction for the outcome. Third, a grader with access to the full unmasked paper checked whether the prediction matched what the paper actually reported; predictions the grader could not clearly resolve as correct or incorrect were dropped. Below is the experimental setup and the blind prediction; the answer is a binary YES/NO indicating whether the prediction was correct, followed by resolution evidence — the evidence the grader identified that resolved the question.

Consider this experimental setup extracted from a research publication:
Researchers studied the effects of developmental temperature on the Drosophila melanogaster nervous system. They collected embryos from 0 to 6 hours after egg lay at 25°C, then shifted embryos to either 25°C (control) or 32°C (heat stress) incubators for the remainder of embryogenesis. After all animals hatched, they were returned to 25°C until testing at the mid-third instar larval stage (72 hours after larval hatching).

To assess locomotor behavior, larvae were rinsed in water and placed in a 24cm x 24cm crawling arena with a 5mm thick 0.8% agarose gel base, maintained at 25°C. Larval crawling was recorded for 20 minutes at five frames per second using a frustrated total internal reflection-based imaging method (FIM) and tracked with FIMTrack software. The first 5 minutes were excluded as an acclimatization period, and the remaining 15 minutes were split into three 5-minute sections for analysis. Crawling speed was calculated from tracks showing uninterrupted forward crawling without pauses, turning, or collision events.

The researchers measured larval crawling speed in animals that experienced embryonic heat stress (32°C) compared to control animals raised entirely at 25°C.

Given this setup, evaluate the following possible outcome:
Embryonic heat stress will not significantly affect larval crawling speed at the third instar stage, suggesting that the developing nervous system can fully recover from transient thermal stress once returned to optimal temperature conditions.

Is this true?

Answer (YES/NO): NO